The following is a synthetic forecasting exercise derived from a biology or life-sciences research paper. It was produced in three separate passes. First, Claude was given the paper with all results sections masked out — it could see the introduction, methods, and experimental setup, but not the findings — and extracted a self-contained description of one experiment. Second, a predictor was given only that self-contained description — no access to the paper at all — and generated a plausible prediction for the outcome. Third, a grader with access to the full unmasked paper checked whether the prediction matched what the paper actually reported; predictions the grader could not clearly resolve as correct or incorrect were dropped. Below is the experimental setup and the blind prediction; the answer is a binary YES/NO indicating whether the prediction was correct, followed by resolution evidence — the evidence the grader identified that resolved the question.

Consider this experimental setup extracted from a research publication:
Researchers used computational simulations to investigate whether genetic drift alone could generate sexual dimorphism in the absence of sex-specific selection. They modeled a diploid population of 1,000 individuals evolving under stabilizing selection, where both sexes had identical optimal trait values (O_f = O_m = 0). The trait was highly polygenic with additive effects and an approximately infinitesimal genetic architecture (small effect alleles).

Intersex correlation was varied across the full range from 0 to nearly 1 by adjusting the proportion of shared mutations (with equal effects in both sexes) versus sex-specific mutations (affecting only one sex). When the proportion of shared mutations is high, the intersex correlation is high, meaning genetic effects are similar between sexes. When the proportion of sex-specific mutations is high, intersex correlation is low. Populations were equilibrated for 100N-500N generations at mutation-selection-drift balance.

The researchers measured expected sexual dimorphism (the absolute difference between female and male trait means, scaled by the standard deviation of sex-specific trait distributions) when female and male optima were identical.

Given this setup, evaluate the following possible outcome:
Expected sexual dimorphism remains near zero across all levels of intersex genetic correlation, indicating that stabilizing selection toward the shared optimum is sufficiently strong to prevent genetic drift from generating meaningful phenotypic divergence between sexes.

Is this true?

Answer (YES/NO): NO